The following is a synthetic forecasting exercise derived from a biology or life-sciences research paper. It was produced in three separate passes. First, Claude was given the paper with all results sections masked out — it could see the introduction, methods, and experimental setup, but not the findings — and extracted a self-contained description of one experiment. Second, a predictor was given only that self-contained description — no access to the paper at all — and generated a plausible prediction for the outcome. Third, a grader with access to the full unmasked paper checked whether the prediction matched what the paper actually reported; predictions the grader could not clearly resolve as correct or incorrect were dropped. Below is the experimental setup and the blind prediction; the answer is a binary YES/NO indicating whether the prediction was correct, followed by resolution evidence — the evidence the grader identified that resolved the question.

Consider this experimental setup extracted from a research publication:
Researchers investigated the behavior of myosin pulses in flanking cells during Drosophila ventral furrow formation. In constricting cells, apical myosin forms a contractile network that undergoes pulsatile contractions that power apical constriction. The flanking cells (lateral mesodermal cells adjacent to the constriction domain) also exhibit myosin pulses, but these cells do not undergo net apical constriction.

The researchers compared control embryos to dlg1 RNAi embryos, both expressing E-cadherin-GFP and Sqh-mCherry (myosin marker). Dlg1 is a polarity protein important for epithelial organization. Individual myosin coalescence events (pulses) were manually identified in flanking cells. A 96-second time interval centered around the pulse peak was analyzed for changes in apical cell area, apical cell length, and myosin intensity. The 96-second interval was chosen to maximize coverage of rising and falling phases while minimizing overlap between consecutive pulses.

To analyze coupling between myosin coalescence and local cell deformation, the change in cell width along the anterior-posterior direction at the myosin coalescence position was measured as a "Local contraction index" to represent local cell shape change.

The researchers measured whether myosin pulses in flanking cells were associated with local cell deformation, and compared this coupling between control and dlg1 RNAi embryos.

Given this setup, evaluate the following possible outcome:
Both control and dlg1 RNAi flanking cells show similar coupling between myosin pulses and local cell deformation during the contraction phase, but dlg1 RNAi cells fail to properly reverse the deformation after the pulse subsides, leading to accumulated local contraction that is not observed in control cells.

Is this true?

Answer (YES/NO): NO